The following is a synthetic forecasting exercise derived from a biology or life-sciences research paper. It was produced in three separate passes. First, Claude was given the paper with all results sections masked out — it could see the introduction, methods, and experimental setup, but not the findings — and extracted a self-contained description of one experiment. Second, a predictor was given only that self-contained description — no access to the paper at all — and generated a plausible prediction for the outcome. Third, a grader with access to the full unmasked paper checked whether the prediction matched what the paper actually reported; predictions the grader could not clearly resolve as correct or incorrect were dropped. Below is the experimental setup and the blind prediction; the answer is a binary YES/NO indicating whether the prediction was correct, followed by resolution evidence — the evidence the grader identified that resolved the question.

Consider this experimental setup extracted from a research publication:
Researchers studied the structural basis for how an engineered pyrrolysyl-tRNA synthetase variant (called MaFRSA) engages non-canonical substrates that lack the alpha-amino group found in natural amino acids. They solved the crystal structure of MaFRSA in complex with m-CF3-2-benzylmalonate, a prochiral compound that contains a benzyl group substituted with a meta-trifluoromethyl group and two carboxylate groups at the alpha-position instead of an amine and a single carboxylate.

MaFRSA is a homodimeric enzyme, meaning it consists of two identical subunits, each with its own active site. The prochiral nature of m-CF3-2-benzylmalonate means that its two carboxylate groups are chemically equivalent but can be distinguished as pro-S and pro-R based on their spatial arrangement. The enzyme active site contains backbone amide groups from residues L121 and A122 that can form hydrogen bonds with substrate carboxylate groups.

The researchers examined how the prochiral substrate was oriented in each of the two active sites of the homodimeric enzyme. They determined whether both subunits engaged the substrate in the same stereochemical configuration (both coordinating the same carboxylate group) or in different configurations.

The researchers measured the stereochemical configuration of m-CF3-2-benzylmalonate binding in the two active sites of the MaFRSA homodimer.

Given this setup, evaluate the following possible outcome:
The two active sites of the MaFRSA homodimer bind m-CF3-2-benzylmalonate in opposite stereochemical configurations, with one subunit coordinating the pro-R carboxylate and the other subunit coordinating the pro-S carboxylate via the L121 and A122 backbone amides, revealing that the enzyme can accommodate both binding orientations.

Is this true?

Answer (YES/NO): YES